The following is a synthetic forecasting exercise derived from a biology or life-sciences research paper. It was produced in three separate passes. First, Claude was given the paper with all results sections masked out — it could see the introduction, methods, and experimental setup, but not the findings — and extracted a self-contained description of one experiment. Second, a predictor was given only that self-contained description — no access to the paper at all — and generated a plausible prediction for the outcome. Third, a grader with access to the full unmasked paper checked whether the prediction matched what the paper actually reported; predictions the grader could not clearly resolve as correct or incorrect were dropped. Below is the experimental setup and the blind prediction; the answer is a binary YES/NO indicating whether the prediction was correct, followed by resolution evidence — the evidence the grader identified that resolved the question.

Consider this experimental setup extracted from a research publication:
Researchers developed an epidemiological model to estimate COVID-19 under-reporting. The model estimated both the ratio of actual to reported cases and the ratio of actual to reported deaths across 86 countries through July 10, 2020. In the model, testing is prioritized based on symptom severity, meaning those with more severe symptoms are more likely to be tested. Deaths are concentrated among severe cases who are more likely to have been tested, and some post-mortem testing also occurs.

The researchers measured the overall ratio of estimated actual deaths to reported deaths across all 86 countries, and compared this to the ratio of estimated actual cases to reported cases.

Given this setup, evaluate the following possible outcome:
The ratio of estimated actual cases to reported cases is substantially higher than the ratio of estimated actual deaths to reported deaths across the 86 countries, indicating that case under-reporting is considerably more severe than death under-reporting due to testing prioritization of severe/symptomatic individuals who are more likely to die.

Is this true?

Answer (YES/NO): YES